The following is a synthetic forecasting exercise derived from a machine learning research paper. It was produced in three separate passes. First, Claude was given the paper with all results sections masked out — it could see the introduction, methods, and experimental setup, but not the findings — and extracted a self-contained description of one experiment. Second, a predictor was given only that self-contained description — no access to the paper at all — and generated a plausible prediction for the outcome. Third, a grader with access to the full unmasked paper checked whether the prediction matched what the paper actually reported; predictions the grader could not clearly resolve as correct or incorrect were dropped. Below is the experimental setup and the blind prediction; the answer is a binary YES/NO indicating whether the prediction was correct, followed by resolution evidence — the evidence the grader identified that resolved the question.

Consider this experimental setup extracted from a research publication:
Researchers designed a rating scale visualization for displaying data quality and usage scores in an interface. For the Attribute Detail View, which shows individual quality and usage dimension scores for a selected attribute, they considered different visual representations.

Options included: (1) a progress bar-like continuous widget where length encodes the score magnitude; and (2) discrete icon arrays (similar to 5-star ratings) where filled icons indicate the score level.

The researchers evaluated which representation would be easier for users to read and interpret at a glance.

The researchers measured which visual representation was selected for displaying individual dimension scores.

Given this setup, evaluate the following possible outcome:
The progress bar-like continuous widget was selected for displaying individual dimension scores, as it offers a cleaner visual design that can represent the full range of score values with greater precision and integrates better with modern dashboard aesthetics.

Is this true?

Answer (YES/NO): NO